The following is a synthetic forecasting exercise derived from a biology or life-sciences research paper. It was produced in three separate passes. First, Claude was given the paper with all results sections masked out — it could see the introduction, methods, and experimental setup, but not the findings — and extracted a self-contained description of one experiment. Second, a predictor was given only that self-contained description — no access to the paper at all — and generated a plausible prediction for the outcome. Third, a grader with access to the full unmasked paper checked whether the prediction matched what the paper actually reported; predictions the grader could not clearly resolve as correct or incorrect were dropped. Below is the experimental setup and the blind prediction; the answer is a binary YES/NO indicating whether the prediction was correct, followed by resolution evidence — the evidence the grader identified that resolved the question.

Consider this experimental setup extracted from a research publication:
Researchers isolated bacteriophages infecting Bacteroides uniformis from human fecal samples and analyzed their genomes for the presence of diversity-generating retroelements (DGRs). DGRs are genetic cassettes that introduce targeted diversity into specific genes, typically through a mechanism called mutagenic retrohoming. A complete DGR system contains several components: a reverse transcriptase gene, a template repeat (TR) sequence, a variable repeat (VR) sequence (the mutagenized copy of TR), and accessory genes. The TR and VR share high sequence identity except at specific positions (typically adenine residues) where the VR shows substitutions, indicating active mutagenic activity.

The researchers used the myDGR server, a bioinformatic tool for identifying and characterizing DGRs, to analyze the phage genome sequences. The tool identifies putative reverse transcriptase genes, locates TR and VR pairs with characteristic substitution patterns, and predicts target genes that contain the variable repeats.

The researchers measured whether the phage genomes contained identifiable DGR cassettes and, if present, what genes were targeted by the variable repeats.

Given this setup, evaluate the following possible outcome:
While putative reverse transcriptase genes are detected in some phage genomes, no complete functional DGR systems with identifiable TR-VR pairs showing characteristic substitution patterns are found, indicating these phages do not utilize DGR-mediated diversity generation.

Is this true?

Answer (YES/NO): NO